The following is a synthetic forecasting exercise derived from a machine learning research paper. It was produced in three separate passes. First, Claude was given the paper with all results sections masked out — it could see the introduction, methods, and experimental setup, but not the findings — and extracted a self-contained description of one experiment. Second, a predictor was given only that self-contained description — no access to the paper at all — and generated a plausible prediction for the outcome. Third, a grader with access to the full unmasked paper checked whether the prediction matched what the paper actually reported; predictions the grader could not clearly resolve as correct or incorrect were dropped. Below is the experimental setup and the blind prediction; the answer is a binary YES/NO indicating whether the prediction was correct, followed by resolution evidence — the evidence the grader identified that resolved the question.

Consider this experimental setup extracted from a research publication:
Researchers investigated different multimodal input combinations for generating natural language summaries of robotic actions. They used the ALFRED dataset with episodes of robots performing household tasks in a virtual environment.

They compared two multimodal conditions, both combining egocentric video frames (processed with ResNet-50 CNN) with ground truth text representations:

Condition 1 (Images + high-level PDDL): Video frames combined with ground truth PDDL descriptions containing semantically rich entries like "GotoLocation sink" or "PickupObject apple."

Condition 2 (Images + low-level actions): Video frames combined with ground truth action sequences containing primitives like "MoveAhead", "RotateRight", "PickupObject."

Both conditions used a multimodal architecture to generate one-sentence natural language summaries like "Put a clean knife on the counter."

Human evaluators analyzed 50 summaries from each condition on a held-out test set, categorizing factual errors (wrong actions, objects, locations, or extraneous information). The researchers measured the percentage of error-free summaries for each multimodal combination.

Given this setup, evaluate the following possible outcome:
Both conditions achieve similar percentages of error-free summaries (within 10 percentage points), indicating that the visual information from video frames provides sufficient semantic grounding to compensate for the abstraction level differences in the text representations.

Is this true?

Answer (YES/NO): YES